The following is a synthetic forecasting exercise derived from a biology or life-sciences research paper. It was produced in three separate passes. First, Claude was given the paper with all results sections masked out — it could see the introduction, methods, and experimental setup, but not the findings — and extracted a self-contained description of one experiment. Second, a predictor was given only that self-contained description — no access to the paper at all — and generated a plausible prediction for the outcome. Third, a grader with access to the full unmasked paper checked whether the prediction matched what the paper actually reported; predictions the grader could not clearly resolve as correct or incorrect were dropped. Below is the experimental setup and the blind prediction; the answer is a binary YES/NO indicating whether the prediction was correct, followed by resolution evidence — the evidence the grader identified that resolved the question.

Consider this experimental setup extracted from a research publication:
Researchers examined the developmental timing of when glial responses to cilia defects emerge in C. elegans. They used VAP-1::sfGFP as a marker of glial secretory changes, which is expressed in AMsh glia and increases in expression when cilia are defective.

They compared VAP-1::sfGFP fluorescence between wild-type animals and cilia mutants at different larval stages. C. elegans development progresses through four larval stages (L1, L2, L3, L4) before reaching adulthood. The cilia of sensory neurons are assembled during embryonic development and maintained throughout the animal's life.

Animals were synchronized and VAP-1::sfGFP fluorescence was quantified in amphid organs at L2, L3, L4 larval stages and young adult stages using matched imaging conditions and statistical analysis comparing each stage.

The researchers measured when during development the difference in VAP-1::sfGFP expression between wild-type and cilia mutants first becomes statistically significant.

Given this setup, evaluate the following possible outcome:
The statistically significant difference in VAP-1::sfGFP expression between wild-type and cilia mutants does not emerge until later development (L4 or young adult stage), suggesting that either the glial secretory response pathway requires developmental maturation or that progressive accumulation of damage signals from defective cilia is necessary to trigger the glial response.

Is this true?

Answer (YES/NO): NO